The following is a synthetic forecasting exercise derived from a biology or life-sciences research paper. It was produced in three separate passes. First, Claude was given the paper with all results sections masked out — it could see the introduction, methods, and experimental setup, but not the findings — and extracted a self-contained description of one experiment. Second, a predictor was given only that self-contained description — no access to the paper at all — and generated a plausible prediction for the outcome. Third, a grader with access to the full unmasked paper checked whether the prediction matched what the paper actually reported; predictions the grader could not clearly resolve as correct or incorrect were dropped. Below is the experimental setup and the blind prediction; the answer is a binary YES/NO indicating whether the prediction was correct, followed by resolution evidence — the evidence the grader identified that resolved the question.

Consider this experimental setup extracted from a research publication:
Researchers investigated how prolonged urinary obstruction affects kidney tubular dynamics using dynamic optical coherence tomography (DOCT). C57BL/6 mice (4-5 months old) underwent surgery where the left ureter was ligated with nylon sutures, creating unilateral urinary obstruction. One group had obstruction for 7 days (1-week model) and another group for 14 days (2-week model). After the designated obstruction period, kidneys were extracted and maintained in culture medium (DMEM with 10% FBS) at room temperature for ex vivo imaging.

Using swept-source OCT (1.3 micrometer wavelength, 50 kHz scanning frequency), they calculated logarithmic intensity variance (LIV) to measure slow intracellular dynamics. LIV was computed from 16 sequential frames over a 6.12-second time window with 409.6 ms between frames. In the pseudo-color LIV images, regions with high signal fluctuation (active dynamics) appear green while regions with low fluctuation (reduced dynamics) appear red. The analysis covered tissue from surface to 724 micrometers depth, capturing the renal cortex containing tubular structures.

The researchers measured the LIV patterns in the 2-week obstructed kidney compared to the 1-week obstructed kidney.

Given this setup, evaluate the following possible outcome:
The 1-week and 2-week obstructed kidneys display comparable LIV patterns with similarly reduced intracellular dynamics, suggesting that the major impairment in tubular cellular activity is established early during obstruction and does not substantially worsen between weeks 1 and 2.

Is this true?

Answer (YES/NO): NO